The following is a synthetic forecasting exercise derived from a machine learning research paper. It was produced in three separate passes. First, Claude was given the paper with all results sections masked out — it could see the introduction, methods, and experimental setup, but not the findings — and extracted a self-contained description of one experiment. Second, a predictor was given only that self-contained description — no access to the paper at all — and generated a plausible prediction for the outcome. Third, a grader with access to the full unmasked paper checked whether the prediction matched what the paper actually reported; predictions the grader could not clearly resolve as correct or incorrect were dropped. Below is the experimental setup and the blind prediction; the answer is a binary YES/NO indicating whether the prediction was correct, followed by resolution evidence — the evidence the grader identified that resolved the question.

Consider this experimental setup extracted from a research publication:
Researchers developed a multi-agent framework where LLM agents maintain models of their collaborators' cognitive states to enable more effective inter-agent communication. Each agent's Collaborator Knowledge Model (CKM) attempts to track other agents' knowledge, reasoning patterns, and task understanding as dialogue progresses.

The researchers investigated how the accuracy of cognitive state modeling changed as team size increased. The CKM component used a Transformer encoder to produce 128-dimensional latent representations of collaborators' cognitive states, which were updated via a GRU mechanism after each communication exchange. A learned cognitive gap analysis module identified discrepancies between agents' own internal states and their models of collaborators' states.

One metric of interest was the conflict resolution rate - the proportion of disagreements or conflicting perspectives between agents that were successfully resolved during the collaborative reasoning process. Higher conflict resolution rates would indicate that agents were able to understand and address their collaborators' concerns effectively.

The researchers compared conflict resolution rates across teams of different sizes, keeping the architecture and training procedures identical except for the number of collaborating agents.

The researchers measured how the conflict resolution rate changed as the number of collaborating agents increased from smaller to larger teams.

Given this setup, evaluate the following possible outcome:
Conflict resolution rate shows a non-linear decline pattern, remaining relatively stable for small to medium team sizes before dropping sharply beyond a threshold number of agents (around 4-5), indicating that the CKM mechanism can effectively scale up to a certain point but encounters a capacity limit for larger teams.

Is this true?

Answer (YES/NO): NO